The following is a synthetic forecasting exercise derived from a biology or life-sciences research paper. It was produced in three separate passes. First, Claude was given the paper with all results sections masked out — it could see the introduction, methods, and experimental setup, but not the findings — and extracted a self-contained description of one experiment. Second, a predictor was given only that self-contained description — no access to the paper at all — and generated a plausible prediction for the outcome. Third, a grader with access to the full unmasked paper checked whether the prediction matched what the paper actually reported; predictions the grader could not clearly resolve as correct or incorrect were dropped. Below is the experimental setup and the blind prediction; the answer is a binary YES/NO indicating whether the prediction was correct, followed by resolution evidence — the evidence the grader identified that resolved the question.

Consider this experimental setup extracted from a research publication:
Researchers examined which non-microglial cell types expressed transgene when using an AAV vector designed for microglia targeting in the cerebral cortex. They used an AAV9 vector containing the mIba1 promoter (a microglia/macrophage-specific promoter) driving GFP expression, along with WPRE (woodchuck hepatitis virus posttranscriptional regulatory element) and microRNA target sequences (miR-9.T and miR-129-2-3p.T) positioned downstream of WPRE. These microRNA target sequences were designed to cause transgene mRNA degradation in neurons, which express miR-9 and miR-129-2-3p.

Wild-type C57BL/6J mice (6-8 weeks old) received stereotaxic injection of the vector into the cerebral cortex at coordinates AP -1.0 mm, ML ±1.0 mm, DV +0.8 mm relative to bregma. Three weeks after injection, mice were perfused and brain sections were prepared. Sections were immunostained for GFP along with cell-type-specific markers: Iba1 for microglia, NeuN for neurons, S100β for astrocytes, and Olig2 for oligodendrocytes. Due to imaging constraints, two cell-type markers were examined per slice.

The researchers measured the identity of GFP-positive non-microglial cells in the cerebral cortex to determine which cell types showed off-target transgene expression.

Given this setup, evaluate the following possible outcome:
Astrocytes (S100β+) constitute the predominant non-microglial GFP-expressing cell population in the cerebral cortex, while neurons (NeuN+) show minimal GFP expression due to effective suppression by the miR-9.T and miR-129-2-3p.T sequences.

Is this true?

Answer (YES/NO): NO